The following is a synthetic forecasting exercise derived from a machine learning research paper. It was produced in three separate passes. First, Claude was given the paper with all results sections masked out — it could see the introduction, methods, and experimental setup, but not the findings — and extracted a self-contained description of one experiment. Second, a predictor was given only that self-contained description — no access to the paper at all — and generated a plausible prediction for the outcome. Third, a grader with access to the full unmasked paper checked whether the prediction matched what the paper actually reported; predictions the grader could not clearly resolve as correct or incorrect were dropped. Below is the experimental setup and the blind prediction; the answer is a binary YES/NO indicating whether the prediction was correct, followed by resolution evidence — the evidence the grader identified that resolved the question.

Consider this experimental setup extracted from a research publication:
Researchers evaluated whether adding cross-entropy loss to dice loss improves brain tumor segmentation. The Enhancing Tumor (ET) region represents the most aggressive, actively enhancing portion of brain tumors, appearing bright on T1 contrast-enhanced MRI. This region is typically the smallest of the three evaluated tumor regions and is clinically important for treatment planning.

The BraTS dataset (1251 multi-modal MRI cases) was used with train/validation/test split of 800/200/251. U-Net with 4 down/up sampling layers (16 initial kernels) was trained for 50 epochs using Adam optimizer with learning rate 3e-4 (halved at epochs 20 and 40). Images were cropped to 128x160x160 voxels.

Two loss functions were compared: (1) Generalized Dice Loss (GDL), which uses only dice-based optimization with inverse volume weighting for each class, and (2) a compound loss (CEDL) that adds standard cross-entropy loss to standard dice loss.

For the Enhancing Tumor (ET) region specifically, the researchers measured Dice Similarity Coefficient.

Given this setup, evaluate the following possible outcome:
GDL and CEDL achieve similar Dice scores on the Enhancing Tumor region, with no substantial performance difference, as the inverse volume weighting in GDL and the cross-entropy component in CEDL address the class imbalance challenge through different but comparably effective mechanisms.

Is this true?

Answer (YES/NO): NO